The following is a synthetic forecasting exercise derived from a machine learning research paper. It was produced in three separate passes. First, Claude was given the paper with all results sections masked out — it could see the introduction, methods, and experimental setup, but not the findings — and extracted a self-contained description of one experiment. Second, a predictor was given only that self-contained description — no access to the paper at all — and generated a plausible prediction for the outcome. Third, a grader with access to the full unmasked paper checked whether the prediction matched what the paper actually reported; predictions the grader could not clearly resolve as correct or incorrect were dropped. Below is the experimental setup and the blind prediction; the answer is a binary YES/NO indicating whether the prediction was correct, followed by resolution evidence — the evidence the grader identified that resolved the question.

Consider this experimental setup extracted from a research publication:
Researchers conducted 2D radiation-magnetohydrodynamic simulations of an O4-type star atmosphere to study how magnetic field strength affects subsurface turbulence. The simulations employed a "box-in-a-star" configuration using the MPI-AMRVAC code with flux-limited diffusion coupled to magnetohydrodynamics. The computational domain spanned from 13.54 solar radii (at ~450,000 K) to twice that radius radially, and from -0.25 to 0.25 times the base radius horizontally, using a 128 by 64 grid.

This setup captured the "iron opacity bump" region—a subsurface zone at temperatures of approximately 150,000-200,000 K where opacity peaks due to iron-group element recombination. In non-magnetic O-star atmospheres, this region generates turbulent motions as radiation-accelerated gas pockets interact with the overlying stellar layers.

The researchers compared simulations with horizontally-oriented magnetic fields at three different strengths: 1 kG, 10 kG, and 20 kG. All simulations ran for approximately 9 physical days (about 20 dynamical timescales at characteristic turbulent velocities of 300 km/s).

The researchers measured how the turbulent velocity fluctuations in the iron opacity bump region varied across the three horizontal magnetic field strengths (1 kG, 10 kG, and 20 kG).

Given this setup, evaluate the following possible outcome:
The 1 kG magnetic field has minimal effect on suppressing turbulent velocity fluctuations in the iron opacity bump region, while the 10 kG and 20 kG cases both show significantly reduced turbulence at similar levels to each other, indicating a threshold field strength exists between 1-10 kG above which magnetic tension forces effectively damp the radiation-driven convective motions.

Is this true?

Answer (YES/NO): NO